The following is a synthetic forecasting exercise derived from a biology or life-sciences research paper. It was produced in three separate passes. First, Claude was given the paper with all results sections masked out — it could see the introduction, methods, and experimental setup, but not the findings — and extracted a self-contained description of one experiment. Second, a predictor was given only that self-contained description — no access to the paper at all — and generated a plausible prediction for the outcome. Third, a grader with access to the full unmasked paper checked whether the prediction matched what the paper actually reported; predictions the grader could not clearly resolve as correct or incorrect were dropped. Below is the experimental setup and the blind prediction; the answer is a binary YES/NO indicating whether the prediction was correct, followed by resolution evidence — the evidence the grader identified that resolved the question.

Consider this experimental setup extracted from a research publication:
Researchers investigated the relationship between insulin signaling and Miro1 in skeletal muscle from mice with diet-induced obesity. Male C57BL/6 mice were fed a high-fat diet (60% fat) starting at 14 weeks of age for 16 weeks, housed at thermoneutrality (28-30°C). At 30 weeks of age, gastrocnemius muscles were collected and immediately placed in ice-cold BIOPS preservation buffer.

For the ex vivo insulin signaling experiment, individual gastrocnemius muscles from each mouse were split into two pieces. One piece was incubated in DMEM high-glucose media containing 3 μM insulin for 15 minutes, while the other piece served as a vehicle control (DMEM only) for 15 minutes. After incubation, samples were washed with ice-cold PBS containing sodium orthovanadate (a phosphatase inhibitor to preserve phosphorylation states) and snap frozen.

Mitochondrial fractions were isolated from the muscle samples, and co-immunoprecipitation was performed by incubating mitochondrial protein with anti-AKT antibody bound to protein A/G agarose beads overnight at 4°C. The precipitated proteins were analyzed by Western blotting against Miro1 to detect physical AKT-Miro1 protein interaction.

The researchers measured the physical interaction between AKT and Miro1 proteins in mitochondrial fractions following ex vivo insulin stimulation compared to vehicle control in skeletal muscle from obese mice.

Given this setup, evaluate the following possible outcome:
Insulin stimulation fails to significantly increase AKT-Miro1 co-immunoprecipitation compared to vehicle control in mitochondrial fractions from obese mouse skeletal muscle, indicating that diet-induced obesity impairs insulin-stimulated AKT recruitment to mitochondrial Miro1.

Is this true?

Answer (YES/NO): NO